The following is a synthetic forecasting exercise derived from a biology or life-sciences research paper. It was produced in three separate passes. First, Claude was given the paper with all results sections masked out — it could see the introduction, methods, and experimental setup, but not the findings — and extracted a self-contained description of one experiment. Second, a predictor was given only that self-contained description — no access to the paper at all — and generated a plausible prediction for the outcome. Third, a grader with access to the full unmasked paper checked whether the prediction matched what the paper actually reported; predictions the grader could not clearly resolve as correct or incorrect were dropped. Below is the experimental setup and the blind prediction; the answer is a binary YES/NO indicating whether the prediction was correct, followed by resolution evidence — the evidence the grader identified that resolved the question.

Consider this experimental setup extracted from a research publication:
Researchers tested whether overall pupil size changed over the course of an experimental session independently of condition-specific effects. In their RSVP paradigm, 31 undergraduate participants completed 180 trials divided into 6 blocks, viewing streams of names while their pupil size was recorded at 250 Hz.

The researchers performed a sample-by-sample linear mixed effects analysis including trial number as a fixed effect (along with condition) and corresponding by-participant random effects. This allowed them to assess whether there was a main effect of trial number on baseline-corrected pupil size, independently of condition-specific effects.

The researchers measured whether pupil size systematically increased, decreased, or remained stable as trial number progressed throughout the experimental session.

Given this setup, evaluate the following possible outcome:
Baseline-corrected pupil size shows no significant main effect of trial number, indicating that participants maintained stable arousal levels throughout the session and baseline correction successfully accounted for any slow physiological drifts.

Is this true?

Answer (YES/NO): NO